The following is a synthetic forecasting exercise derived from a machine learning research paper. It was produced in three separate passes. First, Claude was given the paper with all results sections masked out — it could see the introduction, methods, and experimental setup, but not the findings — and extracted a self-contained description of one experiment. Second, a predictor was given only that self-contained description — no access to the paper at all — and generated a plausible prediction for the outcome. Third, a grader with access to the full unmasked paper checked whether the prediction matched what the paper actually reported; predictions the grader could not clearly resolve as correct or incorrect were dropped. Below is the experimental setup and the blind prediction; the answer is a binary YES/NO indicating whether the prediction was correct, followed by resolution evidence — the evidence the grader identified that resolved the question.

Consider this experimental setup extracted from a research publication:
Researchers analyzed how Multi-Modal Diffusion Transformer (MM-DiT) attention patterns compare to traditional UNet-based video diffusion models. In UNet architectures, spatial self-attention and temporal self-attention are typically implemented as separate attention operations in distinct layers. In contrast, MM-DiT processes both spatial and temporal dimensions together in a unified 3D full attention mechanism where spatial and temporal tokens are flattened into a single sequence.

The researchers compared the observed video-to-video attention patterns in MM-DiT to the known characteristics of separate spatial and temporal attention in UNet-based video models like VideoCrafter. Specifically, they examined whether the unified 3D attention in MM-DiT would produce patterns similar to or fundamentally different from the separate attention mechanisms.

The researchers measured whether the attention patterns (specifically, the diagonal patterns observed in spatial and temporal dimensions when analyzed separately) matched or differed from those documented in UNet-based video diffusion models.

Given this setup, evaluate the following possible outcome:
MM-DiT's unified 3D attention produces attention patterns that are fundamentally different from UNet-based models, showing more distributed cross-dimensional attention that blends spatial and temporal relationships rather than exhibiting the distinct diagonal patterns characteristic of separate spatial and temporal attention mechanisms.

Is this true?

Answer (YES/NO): NO